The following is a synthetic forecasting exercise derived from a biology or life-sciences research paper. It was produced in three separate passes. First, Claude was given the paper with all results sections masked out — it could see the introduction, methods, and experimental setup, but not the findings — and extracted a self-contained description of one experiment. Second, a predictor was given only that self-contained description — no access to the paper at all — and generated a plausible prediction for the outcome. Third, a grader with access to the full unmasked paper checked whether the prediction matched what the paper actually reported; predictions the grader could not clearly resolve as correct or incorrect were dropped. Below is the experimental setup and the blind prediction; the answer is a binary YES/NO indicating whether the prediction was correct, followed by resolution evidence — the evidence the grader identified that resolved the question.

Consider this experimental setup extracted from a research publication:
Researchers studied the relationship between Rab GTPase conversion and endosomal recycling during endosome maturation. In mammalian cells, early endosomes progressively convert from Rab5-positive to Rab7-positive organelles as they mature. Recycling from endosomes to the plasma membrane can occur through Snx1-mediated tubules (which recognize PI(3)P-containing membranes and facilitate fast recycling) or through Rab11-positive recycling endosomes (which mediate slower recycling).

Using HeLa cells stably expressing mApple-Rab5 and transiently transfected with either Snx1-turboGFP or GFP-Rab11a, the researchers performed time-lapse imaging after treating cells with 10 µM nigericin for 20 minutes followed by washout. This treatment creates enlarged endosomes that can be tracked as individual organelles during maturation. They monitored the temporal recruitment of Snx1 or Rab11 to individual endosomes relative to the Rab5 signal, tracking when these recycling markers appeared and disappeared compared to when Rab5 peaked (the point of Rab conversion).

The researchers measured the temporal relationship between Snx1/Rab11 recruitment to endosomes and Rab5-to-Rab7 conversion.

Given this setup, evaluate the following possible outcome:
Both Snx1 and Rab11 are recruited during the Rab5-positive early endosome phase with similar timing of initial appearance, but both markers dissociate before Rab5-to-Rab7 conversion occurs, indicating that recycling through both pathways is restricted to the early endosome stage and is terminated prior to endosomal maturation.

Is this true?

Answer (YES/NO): NO